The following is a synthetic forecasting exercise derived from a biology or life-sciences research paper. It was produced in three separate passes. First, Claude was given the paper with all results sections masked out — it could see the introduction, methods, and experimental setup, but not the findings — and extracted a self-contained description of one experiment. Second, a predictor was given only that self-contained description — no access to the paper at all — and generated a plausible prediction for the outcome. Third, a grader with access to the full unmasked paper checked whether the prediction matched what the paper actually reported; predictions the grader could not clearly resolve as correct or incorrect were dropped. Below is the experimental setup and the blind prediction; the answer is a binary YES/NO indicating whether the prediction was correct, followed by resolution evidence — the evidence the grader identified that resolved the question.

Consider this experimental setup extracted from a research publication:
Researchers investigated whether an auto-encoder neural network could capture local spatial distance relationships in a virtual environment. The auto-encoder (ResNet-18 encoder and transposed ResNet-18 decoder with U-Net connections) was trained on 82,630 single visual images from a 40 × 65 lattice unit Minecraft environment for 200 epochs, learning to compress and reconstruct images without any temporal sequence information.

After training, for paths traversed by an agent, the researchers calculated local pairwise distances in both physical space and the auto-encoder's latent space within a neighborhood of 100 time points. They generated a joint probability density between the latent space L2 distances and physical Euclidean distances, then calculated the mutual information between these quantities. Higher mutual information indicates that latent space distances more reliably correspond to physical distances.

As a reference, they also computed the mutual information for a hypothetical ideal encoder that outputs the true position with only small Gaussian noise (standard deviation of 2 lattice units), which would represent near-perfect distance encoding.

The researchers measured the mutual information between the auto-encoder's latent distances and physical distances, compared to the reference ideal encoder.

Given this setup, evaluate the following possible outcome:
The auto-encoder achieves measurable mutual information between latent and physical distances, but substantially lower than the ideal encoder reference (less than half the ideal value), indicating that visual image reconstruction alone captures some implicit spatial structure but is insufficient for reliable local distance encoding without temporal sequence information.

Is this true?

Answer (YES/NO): YES